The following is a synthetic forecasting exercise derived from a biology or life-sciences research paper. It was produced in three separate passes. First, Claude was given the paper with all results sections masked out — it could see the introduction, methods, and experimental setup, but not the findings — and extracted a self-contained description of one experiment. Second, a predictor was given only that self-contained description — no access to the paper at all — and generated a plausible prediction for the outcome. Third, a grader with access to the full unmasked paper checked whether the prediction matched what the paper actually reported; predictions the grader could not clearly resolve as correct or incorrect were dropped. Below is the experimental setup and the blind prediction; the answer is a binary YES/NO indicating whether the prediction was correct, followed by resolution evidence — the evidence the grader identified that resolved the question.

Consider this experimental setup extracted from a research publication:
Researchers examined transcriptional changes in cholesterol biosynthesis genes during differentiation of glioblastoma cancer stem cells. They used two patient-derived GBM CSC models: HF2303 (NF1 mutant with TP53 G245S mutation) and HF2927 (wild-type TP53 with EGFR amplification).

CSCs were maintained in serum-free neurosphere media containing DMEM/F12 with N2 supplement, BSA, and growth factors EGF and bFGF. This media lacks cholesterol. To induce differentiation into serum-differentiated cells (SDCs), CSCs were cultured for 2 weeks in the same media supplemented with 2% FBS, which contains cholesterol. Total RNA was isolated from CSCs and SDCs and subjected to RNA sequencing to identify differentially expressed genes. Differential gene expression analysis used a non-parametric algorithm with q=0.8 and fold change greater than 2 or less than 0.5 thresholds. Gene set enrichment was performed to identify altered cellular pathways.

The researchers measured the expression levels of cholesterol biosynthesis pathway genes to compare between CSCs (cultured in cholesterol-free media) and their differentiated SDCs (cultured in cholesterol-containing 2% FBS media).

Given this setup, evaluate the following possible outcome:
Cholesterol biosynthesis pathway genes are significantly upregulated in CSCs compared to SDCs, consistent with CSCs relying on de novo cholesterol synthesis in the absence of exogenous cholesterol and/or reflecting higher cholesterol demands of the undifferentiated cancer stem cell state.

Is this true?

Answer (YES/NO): YES